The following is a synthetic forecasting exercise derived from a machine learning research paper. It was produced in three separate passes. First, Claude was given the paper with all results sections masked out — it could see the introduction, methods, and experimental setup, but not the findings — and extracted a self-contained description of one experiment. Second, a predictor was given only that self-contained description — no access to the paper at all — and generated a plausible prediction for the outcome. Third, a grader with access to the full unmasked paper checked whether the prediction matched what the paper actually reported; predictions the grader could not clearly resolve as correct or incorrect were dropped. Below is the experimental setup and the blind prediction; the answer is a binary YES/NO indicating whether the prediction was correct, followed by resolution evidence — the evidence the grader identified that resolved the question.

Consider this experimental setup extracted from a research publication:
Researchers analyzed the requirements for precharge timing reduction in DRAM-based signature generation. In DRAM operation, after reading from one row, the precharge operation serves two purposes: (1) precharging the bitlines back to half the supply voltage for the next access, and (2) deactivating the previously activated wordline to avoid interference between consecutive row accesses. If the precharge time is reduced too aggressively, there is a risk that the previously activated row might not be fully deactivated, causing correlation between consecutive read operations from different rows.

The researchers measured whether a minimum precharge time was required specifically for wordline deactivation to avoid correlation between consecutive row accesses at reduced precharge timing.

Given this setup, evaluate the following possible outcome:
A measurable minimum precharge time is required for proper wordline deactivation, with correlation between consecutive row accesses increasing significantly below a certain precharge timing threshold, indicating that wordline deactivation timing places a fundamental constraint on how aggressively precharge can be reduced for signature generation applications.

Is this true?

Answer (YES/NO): YES